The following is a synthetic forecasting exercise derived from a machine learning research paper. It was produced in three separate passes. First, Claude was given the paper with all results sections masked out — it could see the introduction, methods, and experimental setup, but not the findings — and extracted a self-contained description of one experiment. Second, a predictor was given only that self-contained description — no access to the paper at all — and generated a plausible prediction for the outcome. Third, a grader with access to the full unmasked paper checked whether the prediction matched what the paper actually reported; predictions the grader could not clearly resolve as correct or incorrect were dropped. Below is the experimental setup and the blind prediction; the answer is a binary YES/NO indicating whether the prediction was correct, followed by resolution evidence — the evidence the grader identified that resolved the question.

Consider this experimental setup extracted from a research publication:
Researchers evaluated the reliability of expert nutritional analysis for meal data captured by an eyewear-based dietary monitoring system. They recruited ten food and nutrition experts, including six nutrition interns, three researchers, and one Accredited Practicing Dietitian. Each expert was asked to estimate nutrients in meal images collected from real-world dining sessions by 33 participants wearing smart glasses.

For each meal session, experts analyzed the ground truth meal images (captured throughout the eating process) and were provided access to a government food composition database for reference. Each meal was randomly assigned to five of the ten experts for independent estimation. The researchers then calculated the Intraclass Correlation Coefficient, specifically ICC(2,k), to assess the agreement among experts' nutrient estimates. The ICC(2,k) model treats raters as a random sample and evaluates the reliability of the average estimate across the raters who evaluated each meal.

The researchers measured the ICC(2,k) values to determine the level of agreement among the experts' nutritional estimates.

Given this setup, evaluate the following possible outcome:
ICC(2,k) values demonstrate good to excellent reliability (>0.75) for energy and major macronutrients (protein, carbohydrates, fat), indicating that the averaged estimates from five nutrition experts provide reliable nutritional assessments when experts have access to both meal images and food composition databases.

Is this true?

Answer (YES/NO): YES